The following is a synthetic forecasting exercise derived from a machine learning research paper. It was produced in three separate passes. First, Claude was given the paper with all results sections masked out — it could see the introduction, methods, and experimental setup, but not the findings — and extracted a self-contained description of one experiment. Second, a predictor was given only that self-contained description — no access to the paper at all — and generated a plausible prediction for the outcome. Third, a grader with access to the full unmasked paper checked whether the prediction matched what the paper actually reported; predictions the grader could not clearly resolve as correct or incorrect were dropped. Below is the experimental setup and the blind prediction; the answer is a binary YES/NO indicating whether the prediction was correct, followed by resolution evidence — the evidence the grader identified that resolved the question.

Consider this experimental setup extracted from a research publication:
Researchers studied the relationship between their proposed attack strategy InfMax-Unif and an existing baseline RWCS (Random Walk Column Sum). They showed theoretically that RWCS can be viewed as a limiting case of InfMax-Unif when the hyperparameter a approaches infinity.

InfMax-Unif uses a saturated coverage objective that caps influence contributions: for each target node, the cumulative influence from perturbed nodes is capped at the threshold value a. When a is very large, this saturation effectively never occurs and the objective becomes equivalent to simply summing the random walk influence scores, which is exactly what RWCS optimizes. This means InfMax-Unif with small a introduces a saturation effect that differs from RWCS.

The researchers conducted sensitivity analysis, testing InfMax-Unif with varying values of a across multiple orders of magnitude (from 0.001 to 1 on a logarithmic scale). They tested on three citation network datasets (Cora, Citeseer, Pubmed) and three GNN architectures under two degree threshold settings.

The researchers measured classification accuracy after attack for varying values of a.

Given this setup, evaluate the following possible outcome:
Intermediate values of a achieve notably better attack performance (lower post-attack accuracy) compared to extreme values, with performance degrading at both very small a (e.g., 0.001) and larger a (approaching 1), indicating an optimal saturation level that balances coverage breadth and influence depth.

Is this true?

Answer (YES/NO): NO